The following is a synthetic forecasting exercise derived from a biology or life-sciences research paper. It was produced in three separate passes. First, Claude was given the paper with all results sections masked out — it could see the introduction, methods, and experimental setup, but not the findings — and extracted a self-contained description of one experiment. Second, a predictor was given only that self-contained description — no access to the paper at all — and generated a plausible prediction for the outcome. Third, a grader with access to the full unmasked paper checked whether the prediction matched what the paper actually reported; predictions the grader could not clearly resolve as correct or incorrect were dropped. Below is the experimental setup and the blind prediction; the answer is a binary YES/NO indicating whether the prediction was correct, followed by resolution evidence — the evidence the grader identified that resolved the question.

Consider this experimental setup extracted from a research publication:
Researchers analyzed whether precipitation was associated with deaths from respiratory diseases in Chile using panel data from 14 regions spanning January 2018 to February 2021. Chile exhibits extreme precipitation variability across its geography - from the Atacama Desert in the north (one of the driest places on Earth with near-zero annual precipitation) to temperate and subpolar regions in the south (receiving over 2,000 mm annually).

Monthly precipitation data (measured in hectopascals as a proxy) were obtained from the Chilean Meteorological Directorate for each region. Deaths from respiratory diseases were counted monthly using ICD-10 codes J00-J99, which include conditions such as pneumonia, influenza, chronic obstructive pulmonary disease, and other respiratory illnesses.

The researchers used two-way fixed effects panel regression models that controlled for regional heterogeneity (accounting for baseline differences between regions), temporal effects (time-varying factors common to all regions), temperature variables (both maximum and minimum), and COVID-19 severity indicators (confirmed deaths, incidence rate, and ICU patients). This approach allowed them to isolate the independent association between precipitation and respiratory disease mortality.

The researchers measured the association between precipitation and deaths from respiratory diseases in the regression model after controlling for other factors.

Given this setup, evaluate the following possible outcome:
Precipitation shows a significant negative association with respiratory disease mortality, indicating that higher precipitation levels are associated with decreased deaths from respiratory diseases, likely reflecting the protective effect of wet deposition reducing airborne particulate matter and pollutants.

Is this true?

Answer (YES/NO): NO